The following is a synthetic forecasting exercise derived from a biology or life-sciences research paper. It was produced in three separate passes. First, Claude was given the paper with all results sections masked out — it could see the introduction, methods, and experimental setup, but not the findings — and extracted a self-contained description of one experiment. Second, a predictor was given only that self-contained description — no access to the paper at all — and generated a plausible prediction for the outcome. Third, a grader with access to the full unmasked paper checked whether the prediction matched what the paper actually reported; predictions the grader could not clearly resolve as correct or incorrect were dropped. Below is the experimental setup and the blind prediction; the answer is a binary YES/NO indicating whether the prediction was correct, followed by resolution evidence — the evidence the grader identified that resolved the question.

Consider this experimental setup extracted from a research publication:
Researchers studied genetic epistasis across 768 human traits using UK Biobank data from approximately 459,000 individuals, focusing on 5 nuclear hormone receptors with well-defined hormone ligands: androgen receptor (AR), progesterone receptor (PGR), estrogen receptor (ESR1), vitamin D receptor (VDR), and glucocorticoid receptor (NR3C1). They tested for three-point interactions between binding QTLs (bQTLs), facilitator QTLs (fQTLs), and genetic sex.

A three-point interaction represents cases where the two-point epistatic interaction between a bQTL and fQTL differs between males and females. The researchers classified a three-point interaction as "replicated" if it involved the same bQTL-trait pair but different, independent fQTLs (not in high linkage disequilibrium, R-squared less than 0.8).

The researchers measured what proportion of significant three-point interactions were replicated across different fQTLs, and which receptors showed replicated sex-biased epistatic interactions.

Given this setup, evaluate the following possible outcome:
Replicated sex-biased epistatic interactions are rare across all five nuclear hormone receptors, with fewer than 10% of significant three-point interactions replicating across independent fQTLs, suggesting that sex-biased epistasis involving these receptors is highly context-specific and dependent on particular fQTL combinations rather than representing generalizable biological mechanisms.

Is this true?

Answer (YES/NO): NO